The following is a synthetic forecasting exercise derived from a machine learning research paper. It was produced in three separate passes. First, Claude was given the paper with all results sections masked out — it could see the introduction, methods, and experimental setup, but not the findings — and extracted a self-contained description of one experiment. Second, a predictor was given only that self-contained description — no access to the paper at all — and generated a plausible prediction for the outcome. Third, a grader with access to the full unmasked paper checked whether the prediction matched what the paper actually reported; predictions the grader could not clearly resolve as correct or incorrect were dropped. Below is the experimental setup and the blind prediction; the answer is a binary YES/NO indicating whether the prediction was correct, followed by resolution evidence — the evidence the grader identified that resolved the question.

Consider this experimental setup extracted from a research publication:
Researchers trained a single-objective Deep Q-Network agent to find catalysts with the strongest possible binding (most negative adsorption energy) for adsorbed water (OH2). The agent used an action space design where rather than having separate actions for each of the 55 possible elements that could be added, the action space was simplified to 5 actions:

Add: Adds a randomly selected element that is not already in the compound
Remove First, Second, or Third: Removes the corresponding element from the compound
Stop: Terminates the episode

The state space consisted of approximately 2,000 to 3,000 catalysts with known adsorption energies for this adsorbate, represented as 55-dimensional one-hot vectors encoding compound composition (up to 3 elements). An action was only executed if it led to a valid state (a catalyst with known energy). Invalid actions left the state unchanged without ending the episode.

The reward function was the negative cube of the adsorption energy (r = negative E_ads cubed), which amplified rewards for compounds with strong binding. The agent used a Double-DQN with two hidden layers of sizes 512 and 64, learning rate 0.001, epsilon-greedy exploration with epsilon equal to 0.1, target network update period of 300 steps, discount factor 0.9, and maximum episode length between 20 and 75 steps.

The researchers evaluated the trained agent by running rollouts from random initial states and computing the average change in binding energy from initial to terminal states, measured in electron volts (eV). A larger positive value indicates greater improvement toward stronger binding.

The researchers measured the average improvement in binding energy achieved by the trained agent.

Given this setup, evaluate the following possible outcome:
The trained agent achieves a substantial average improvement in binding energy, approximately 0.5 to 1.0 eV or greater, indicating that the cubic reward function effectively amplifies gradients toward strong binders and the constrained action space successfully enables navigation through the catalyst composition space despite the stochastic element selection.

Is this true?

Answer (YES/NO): NO